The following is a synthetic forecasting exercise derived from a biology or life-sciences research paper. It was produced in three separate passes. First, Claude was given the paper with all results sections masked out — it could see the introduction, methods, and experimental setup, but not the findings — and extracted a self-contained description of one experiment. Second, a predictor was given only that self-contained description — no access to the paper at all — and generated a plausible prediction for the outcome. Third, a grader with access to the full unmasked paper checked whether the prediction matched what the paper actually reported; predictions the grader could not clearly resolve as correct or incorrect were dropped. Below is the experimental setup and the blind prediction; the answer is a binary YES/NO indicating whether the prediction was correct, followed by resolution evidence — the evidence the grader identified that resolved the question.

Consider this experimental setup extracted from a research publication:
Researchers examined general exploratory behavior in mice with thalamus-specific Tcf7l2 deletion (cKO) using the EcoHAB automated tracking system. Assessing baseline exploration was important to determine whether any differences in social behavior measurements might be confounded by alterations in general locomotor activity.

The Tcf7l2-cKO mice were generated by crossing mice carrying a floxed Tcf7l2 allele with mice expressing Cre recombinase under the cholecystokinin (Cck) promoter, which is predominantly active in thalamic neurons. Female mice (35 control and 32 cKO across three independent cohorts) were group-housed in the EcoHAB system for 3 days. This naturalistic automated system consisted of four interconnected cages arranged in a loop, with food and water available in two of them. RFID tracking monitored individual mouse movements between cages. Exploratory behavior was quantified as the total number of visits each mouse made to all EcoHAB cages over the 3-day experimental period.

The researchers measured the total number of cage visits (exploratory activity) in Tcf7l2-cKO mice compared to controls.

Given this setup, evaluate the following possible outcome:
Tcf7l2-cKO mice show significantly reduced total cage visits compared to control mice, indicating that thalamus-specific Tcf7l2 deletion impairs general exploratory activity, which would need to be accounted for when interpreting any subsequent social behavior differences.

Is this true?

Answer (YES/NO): YES